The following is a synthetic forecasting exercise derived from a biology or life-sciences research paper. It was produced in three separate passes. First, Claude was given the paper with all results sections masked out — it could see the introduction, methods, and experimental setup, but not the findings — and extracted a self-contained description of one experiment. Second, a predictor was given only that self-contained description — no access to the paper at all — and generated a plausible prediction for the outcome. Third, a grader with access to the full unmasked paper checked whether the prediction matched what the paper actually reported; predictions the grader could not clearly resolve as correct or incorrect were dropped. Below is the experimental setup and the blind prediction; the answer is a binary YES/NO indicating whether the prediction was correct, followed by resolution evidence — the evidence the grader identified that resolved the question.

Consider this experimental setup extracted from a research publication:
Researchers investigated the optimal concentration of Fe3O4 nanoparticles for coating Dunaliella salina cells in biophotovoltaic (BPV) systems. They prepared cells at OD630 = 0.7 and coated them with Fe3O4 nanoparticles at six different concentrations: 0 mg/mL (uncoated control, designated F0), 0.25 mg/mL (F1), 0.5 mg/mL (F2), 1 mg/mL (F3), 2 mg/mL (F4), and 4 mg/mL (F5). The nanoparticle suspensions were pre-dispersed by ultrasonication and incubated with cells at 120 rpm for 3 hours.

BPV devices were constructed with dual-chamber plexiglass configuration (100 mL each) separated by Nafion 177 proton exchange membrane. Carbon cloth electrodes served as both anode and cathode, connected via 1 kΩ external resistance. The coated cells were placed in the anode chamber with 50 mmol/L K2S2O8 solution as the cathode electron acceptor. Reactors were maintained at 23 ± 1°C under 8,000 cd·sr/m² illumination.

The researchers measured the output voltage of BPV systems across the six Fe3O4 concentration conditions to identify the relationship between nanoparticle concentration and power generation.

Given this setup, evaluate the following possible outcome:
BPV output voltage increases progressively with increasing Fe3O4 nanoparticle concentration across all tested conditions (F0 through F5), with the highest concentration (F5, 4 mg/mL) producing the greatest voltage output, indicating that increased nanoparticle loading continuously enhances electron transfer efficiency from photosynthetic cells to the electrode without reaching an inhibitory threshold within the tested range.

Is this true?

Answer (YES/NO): NO